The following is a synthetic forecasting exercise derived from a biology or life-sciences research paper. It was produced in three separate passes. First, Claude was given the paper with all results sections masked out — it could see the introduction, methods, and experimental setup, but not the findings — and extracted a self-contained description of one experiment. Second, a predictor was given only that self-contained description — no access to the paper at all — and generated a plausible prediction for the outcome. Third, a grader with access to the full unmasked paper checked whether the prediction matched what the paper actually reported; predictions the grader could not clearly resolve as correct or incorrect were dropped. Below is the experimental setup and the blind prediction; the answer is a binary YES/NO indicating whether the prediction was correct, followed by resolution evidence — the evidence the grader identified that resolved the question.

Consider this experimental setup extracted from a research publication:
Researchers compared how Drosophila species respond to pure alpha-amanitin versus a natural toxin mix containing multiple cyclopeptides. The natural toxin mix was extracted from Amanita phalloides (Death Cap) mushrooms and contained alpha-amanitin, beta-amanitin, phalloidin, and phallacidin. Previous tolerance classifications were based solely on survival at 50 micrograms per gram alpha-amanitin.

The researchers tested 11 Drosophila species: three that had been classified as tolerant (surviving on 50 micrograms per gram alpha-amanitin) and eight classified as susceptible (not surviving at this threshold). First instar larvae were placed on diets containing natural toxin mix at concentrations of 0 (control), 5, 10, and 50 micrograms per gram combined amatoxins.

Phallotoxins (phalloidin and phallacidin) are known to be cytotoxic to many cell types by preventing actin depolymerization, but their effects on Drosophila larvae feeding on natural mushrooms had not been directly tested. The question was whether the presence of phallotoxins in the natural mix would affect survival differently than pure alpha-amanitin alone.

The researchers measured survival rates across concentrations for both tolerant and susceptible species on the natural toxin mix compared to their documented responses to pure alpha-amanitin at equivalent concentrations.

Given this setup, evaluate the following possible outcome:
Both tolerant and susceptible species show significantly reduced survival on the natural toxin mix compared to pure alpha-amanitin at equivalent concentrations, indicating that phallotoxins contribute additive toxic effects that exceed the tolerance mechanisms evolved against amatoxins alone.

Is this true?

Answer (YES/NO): NO